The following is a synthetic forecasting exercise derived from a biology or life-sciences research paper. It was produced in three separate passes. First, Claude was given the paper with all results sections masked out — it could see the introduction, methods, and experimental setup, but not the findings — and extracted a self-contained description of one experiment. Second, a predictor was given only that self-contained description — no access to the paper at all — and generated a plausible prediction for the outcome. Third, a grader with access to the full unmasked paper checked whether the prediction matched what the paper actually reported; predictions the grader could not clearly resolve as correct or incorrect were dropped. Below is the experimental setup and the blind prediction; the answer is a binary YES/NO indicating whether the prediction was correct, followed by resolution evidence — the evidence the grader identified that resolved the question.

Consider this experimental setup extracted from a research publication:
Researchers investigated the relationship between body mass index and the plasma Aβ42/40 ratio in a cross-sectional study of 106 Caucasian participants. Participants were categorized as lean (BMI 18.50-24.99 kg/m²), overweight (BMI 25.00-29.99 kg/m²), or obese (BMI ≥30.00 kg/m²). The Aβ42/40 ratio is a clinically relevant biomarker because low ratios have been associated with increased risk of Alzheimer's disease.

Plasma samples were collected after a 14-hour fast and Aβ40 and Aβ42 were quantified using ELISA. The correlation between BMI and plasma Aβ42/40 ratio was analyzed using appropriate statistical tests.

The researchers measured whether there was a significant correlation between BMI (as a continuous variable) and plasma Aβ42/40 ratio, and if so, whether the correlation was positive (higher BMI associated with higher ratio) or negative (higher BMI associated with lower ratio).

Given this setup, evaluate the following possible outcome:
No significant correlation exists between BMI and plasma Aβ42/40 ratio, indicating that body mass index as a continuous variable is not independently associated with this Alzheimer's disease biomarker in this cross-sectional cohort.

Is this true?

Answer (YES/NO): NO